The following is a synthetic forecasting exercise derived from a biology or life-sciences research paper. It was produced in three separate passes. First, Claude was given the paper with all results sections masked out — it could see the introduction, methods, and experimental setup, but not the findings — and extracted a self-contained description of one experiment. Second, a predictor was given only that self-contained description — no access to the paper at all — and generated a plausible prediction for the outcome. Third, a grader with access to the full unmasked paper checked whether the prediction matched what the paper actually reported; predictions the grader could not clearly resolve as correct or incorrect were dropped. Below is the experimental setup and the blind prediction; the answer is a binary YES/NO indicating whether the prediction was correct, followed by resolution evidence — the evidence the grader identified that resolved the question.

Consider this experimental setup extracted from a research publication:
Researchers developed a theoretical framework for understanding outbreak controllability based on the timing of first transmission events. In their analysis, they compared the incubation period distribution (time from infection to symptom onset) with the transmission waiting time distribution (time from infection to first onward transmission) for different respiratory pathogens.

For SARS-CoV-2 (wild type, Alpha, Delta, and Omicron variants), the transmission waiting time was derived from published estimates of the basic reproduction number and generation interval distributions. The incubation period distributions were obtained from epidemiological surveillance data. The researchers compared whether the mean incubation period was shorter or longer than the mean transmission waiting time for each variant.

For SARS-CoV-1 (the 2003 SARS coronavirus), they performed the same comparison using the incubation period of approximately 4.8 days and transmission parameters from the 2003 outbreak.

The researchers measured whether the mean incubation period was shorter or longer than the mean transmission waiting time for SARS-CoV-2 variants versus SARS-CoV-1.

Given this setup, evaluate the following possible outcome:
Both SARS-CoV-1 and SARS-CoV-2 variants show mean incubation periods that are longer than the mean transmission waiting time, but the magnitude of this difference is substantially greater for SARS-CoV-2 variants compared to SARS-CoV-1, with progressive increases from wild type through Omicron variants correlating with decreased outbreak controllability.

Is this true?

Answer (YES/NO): NO